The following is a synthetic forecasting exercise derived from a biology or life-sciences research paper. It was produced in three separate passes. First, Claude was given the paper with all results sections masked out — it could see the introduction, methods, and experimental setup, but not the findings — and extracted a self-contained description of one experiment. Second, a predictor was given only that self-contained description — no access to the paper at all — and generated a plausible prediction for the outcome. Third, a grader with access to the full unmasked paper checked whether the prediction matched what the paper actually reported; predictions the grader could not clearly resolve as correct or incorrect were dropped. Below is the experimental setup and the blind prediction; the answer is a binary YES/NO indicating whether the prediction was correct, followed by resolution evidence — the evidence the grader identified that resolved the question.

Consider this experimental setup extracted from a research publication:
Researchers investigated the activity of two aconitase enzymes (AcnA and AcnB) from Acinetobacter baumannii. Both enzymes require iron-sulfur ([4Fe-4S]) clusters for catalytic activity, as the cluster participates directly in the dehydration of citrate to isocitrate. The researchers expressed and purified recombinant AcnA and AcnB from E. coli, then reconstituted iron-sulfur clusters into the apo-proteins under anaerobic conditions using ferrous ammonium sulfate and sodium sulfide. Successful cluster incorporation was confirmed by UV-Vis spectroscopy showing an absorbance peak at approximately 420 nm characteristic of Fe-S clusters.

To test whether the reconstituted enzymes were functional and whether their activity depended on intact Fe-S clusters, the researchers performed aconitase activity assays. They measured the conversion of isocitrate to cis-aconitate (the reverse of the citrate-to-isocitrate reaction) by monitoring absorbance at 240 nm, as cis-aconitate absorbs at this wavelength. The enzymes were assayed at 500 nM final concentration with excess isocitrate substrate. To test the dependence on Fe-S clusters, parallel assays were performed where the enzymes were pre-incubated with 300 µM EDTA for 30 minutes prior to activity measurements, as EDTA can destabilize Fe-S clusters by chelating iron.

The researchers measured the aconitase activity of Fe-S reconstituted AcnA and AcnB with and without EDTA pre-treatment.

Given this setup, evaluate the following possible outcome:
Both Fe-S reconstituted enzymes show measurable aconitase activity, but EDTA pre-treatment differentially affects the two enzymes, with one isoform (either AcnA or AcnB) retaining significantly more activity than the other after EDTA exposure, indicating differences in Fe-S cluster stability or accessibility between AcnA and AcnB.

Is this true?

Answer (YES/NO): YES